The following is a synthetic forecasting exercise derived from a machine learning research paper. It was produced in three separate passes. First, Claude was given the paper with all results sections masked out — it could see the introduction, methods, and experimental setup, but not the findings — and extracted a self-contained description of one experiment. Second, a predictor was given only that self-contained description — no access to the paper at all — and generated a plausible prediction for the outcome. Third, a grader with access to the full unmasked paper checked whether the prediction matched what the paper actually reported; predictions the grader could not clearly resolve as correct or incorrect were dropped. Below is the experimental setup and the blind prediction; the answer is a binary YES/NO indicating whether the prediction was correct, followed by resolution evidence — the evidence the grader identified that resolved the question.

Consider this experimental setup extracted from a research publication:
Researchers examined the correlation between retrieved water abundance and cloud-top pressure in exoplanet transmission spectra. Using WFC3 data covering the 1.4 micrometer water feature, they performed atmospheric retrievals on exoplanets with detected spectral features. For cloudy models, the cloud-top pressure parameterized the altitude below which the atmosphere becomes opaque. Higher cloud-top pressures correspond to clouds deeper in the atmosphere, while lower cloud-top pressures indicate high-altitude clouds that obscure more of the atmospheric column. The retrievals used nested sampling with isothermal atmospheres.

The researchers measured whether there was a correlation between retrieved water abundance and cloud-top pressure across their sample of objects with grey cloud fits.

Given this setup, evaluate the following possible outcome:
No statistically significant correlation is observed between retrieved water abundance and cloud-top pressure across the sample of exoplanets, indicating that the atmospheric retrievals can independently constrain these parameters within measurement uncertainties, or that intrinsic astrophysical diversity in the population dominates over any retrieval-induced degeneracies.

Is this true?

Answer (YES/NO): NO